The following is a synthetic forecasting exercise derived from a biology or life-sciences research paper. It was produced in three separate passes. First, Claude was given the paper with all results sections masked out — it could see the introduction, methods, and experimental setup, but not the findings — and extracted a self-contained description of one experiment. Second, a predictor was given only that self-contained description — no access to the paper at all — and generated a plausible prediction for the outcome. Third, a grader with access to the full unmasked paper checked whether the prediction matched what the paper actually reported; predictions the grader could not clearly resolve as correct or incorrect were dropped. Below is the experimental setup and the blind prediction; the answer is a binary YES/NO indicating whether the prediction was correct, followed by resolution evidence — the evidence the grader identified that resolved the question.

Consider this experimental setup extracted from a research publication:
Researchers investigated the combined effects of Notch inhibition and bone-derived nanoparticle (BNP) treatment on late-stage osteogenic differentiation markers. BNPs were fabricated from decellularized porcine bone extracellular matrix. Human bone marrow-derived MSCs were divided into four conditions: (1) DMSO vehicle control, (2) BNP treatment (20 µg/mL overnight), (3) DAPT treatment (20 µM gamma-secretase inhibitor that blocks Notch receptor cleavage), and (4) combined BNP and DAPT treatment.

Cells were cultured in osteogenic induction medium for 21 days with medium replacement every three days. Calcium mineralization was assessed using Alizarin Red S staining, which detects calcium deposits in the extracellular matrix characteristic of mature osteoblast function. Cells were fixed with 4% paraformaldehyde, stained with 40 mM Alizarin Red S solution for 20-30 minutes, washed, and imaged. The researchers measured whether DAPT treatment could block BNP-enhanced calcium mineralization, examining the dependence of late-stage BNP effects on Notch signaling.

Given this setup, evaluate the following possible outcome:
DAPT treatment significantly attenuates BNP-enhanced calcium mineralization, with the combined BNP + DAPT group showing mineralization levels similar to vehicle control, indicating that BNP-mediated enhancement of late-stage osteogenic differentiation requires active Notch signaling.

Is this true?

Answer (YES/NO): NO